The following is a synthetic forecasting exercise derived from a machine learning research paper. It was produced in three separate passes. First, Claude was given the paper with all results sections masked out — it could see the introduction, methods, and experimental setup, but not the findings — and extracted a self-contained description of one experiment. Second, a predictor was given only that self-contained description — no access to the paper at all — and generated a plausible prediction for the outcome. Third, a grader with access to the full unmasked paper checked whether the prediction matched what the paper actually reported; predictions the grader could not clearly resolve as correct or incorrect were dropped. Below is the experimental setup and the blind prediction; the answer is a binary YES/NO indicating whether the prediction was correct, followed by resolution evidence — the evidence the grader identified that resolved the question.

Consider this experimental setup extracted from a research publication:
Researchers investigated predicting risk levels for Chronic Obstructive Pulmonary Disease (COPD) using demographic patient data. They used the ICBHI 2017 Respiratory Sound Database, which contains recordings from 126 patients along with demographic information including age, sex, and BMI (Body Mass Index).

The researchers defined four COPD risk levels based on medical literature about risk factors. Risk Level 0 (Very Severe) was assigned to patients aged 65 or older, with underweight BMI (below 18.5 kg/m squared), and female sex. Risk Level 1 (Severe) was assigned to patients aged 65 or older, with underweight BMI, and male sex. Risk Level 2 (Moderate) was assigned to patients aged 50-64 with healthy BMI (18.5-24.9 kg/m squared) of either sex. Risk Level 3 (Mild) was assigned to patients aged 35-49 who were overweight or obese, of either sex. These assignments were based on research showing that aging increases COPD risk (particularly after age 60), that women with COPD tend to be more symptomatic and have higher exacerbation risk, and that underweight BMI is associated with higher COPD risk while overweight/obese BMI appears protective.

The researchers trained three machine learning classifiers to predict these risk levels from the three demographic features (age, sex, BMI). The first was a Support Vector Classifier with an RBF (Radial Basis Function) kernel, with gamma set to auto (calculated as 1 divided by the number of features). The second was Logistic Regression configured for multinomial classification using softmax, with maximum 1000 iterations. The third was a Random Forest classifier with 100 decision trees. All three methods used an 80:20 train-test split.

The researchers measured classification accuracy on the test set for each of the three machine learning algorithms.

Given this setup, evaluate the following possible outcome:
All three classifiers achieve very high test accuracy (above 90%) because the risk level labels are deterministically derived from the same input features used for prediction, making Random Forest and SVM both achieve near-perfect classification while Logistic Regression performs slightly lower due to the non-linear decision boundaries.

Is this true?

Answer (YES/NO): NO